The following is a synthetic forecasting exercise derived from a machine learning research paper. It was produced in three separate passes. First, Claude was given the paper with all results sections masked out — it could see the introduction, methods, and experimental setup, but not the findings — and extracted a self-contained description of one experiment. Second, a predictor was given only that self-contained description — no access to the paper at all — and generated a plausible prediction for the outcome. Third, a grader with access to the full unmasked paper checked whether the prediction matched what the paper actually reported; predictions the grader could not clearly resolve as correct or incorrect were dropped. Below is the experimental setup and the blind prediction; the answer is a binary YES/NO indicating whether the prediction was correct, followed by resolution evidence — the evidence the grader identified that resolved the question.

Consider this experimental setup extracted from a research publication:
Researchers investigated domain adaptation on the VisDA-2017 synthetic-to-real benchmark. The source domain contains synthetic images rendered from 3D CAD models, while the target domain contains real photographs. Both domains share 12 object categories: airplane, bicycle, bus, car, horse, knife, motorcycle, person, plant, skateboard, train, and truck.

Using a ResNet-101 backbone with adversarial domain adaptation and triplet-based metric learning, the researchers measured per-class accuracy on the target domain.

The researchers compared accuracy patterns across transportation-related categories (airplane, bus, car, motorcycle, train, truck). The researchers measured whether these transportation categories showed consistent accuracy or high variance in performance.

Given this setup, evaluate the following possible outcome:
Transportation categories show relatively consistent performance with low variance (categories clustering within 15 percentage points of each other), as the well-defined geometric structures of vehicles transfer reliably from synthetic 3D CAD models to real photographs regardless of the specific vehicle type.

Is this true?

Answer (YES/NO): NO